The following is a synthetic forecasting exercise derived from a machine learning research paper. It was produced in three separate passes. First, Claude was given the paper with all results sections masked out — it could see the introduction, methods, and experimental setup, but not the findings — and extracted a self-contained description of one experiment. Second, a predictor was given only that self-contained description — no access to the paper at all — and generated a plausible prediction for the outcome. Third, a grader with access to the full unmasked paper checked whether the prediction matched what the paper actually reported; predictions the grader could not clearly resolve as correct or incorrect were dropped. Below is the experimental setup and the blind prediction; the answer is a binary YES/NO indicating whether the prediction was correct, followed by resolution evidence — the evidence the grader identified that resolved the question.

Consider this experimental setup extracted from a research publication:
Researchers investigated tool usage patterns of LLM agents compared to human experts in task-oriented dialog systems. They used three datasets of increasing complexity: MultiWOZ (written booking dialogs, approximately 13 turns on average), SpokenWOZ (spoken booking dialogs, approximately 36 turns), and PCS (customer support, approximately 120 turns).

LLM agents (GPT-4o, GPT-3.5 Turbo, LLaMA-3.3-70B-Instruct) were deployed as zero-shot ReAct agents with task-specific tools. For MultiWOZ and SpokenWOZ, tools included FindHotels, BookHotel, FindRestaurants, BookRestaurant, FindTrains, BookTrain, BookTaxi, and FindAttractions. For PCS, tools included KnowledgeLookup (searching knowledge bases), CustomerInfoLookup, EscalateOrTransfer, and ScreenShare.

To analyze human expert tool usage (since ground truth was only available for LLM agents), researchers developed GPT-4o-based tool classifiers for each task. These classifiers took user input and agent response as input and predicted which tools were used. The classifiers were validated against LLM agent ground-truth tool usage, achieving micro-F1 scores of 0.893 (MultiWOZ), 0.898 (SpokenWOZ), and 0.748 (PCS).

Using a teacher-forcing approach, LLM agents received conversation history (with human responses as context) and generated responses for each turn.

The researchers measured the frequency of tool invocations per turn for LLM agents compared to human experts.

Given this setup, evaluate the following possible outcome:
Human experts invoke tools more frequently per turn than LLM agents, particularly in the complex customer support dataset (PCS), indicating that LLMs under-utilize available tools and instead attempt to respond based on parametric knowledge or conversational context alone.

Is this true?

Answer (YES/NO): NO